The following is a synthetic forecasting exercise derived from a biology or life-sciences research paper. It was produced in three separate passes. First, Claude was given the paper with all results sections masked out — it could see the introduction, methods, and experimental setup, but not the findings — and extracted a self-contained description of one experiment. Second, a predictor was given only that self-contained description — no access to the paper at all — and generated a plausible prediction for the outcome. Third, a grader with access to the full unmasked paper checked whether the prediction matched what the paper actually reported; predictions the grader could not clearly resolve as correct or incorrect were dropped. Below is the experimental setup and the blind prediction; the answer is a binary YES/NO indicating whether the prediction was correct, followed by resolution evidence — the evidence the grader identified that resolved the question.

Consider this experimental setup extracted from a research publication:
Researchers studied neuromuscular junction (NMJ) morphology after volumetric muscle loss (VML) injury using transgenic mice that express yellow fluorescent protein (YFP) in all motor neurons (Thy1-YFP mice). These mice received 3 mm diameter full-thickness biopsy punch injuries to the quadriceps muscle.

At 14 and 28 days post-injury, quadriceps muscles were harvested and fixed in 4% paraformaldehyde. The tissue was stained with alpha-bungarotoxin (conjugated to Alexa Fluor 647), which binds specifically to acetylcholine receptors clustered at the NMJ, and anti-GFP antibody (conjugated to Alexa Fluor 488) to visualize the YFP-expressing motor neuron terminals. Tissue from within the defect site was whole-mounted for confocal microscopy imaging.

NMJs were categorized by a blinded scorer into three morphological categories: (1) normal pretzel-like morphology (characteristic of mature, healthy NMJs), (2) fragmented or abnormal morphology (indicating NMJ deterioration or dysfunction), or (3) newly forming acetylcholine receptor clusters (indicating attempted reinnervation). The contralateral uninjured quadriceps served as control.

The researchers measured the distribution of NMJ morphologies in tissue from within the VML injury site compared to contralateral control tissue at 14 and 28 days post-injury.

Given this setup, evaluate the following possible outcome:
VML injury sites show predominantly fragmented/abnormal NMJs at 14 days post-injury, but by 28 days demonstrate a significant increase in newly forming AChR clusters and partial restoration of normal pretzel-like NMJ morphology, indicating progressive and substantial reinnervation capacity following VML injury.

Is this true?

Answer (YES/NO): NO